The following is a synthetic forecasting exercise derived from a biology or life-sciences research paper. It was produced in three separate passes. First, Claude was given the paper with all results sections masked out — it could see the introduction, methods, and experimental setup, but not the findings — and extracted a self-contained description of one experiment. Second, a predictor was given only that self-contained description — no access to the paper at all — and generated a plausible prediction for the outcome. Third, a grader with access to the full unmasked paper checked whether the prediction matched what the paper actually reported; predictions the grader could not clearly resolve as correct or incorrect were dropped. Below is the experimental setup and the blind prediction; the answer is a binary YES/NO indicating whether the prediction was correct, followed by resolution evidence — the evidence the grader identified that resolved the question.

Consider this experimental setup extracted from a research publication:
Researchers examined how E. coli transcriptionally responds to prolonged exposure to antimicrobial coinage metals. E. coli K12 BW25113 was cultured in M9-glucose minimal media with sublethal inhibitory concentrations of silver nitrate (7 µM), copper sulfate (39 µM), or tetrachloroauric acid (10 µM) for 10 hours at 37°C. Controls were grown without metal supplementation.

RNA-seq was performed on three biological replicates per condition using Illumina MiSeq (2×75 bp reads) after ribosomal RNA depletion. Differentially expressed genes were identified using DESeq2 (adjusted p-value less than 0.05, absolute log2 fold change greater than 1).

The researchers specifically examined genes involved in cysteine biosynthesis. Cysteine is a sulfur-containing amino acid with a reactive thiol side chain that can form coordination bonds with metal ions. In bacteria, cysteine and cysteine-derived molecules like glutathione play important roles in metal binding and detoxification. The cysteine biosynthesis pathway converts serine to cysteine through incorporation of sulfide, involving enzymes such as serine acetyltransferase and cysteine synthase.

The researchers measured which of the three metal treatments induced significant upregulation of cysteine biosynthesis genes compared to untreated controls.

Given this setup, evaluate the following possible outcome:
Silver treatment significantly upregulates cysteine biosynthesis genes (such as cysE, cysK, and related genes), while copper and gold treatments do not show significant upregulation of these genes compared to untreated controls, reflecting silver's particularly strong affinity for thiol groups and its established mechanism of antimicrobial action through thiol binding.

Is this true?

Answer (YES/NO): NO